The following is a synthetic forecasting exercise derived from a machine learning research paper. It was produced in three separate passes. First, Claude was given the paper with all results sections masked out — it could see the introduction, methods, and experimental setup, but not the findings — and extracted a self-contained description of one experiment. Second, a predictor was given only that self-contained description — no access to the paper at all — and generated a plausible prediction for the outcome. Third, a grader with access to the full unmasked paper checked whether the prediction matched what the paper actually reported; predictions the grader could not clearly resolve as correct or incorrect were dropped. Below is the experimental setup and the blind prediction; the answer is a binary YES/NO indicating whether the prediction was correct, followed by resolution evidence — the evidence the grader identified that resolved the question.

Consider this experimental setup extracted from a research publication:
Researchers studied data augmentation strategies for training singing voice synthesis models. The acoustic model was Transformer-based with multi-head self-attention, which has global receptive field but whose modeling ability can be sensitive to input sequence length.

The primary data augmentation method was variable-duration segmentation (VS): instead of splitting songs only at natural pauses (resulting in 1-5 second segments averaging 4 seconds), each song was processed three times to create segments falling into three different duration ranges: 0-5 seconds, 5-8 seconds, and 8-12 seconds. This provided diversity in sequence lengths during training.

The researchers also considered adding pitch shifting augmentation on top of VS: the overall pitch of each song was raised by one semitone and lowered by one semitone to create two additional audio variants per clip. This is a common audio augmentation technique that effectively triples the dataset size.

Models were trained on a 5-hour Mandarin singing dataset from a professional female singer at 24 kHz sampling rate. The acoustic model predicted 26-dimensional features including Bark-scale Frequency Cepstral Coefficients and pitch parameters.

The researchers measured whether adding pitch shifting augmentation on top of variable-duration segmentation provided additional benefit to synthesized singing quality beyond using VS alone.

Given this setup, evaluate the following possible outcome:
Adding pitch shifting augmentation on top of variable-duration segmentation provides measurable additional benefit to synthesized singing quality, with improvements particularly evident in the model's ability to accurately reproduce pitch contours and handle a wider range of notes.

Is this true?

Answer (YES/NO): NO